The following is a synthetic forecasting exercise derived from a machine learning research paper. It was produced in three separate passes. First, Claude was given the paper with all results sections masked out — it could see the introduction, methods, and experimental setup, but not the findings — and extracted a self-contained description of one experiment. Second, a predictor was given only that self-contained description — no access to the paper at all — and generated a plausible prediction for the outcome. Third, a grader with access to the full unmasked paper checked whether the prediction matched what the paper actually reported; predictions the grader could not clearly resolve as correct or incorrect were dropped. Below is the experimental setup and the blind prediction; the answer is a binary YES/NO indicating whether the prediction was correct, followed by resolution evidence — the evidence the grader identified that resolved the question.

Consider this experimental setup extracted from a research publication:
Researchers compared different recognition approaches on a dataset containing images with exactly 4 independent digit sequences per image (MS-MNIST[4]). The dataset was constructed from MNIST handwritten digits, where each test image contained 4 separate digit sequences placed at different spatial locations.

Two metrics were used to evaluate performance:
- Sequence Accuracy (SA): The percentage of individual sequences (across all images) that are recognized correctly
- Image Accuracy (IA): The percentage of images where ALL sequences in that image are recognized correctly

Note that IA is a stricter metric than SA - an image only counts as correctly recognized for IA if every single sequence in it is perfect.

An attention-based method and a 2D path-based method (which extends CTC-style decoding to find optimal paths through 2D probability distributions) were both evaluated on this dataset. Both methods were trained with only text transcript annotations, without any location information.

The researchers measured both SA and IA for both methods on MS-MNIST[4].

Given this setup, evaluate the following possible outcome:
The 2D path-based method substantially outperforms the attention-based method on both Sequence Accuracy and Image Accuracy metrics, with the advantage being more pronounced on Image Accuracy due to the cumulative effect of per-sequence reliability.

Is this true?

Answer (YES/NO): NO